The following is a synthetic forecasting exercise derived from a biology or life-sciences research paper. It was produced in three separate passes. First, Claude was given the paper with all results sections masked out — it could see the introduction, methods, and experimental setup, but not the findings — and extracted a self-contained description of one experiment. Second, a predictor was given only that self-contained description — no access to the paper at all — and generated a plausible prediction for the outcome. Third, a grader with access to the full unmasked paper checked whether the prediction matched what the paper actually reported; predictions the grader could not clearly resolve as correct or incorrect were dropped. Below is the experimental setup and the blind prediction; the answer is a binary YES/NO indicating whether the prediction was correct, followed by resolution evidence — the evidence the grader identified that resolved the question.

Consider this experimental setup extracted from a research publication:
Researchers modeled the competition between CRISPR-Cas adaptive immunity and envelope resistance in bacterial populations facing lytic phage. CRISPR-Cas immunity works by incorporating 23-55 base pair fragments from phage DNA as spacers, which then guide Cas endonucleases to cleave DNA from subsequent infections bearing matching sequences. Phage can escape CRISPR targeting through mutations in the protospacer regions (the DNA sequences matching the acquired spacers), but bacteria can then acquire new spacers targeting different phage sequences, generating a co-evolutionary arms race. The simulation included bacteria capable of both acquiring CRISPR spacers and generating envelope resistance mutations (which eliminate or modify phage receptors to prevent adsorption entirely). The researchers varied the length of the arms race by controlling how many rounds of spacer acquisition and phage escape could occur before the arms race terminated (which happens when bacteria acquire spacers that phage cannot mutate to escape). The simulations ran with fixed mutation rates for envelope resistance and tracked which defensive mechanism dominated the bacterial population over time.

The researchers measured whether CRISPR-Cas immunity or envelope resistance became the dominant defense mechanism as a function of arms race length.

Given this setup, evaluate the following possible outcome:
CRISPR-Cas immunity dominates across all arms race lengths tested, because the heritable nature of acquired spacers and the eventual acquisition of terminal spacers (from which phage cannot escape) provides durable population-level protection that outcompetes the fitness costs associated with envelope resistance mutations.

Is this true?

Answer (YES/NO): NO